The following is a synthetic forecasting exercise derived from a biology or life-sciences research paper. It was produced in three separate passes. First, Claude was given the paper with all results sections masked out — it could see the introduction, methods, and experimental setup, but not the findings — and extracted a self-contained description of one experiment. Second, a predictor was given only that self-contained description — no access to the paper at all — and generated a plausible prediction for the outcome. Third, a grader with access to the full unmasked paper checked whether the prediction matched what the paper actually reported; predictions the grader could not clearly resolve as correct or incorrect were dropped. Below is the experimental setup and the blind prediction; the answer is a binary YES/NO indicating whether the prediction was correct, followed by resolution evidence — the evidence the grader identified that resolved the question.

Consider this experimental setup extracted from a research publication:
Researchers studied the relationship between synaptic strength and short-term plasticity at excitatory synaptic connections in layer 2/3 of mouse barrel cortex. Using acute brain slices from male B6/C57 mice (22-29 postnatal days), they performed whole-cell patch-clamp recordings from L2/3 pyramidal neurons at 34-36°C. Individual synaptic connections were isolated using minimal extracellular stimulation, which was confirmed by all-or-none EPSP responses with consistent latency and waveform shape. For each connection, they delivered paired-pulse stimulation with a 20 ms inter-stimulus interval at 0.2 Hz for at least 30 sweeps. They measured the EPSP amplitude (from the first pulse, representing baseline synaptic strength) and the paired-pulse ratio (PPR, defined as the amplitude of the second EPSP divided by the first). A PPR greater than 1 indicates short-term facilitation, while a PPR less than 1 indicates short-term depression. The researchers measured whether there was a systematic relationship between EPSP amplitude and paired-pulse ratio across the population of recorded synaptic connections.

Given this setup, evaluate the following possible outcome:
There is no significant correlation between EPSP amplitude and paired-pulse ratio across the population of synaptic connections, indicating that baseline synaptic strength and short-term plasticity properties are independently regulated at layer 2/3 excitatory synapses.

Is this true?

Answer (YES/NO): NO